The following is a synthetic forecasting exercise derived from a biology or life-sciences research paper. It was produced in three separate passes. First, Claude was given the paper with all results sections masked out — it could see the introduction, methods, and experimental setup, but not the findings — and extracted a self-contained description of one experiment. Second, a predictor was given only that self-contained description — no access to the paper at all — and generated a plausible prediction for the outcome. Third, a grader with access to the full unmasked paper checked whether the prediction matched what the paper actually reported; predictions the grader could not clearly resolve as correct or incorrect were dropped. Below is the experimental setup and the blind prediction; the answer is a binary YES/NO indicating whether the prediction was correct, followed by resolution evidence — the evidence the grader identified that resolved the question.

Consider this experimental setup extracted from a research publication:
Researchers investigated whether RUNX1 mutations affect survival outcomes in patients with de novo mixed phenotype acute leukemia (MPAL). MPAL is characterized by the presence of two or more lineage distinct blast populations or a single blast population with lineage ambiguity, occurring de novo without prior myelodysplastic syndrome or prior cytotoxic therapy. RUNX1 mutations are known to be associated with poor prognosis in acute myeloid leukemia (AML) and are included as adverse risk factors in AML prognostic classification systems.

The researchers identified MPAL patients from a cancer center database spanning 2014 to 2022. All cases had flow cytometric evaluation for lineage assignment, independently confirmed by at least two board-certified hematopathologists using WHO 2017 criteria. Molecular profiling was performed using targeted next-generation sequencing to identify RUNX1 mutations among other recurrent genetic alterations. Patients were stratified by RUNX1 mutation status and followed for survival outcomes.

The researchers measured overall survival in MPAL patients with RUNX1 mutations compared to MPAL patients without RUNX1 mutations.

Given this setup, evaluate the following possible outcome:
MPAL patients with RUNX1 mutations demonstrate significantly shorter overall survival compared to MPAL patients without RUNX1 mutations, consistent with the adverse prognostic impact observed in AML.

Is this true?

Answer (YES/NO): NO